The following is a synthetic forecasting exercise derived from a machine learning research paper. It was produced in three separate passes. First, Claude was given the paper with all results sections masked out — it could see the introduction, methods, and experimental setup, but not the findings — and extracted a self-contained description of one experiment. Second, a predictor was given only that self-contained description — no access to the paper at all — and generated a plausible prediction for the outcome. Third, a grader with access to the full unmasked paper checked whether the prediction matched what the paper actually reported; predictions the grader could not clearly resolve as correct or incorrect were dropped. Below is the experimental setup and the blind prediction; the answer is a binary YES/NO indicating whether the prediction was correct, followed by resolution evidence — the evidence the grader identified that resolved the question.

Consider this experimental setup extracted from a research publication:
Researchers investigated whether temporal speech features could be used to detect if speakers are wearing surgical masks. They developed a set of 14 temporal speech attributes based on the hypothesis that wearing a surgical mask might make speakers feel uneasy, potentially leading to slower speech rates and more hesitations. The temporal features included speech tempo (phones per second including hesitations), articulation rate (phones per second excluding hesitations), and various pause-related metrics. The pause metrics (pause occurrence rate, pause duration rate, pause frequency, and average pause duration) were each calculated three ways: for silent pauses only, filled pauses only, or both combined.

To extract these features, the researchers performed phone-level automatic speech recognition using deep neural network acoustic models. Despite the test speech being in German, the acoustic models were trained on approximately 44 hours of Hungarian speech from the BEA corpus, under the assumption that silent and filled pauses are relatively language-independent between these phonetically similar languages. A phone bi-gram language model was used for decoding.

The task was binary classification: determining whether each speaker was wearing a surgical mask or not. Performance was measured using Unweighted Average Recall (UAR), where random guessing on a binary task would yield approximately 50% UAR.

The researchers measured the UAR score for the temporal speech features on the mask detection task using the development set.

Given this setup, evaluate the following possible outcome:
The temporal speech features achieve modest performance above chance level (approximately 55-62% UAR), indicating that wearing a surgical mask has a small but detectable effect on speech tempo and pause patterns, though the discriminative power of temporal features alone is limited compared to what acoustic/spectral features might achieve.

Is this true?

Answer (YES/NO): NO